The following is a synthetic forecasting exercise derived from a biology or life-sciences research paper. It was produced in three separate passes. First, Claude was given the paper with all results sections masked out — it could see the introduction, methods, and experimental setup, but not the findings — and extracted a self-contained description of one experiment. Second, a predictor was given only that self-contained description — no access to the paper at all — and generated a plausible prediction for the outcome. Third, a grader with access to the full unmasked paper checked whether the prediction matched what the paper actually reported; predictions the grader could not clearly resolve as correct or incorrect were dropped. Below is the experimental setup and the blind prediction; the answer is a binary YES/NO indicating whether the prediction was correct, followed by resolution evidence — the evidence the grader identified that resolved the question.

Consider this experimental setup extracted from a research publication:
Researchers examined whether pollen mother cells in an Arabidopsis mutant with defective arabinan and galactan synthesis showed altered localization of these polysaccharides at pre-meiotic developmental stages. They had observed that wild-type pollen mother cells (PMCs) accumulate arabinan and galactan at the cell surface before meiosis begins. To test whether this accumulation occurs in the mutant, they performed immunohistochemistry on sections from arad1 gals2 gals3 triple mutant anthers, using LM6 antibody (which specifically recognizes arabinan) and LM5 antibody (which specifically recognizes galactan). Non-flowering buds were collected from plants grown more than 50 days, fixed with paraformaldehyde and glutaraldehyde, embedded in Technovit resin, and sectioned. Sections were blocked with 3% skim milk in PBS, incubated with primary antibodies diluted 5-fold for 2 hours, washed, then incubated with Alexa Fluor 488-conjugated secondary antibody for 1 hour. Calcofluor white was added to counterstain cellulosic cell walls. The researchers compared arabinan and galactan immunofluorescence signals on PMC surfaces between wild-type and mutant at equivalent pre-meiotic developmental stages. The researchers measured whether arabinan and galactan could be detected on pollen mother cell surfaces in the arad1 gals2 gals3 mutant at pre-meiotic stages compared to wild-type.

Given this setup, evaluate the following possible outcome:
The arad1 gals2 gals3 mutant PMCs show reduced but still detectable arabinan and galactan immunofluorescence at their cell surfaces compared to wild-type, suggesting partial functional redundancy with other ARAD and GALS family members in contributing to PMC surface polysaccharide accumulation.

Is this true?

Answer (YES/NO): NO